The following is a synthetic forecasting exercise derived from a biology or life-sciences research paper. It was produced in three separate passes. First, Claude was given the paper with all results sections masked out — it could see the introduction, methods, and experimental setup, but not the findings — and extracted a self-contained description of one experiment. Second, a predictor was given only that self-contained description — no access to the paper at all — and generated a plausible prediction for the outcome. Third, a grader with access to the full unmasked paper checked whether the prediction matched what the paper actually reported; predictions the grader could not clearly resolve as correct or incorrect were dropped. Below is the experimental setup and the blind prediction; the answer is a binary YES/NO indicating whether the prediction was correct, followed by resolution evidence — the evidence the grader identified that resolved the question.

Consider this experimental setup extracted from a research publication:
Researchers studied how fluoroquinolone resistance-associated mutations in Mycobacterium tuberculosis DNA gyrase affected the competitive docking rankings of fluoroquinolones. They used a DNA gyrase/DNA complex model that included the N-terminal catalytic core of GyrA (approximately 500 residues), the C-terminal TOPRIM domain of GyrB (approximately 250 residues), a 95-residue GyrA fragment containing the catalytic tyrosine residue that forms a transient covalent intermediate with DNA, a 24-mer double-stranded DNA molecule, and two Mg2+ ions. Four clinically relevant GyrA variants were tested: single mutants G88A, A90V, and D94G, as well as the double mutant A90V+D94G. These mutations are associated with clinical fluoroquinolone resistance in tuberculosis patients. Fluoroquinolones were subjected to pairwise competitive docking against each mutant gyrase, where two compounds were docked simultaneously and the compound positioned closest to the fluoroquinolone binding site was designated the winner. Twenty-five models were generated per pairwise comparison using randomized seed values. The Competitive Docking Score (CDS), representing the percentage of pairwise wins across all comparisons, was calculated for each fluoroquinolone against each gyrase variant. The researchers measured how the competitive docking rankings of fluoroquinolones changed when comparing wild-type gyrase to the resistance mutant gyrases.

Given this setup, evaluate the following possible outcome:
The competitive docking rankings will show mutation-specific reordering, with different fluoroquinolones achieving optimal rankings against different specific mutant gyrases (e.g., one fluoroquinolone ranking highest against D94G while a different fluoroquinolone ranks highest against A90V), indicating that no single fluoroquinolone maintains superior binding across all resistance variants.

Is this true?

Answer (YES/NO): NO